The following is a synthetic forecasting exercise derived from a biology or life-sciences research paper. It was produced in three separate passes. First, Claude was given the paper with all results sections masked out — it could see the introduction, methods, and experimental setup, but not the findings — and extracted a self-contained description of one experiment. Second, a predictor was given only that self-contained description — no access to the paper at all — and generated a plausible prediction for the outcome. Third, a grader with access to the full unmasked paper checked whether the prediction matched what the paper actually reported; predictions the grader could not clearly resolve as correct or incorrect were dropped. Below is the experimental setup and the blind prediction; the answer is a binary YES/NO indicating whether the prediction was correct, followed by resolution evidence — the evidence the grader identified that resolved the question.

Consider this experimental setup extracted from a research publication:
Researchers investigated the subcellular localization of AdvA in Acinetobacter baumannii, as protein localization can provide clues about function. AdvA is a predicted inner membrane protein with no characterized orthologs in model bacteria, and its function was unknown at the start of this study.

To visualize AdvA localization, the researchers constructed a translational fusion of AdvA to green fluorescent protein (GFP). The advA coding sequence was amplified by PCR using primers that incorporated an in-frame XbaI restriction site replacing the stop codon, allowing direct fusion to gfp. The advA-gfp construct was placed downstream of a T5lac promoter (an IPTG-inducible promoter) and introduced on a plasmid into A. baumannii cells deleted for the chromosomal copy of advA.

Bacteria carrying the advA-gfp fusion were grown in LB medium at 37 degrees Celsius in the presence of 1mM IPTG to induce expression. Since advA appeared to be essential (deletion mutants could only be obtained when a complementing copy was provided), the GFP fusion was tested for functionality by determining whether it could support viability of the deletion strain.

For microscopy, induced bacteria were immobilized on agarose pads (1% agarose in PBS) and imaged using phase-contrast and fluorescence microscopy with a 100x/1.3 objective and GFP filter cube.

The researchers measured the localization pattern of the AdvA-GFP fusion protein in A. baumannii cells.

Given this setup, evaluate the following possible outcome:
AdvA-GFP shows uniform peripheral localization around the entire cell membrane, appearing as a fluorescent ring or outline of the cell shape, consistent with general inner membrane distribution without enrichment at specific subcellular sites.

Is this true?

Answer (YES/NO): NO